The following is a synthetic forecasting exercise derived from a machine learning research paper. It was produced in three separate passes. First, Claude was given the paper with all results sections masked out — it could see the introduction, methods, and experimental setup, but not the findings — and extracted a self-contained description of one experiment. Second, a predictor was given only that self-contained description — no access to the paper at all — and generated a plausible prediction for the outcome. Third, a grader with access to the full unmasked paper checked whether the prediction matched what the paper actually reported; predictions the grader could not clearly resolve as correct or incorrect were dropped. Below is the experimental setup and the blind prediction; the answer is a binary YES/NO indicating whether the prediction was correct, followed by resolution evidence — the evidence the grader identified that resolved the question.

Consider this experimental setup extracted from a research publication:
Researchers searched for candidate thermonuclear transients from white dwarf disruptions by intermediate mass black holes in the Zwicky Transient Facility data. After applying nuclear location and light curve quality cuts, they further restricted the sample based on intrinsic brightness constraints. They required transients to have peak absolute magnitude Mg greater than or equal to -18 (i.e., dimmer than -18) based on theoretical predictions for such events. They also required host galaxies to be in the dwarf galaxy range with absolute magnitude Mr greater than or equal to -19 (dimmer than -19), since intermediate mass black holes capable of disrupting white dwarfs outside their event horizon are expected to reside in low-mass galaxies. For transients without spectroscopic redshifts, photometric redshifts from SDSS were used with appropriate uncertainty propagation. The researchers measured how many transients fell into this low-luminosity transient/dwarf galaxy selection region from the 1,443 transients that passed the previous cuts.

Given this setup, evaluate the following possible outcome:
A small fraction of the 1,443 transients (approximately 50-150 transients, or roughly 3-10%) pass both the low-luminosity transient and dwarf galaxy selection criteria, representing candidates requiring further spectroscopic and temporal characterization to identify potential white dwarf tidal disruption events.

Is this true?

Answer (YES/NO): YES